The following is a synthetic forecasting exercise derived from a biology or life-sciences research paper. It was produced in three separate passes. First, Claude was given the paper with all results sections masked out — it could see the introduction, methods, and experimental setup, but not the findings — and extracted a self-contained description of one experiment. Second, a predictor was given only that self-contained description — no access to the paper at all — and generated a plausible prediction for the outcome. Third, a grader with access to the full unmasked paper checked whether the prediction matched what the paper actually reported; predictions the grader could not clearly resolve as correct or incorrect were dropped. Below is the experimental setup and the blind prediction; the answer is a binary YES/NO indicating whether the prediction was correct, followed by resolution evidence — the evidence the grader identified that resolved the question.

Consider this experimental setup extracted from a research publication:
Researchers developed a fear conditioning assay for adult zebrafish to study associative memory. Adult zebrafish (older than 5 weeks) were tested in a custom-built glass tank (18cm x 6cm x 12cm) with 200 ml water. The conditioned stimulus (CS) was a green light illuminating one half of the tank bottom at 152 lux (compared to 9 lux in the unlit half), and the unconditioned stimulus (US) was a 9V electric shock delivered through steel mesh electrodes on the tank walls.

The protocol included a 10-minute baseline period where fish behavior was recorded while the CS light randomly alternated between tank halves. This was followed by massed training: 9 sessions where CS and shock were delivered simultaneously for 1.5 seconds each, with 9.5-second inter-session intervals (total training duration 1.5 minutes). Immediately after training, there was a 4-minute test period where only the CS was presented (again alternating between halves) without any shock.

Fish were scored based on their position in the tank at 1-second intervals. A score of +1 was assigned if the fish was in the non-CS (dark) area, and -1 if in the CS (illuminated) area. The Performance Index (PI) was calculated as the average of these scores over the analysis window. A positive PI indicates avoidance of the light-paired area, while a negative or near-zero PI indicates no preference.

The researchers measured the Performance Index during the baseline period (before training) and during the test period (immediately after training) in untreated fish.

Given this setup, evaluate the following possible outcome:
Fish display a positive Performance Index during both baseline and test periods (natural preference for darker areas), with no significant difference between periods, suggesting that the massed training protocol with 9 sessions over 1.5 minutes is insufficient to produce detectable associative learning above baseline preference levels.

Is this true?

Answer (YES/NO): NO